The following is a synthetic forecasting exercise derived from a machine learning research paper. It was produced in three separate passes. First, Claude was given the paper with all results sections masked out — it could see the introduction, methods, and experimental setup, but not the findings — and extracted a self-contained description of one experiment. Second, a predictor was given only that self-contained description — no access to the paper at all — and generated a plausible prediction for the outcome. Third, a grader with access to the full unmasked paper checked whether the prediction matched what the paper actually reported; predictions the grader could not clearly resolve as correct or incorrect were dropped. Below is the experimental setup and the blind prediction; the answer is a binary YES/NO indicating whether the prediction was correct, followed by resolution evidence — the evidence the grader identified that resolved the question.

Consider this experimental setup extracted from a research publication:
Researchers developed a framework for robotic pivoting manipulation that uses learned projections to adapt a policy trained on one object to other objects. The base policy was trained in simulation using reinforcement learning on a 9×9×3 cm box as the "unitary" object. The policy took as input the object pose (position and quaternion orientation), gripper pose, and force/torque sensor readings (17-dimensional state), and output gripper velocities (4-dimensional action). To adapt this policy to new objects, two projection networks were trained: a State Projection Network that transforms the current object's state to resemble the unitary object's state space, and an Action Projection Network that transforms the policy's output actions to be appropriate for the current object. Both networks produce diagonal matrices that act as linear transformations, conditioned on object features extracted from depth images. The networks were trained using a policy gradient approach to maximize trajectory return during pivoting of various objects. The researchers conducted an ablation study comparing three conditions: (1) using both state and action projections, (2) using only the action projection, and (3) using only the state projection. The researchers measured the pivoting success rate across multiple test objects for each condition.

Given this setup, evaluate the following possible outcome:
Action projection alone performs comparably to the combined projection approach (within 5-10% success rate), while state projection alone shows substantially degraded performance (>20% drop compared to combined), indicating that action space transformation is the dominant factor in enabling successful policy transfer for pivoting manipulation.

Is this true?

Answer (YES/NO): NO